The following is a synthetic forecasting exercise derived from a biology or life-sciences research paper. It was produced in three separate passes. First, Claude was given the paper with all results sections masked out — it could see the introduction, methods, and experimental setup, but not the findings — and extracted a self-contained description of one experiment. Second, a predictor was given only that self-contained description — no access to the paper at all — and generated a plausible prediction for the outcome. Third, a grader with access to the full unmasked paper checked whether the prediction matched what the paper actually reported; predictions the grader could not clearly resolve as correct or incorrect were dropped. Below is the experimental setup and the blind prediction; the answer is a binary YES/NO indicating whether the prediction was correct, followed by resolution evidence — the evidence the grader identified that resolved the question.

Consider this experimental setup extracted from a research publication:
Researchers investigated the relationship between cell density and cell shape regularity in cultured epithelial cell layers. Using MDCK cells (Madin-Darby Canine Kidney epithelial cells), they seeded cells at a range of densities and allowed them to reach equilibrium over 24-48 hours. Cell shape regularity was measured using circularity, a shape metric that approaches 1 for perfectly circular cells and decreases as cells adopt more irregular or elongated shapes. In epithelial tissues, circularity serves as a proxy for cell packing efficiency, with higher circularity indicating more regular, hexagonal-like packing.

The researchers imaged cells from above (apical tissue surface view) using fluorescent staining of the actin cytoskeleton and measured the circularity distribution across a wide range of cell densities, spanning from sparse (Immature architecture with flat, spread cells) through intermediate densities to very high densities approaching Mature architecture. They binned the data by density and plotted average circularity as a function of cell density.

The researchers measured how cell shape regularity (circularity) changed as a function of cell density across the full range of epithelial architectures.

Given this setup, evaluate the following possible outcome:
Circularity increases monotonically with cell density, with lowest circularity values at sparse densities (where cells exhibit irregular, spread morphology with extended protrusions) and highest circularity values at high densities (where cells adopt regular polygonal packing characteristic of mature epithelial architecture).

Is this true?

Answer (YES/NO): NO